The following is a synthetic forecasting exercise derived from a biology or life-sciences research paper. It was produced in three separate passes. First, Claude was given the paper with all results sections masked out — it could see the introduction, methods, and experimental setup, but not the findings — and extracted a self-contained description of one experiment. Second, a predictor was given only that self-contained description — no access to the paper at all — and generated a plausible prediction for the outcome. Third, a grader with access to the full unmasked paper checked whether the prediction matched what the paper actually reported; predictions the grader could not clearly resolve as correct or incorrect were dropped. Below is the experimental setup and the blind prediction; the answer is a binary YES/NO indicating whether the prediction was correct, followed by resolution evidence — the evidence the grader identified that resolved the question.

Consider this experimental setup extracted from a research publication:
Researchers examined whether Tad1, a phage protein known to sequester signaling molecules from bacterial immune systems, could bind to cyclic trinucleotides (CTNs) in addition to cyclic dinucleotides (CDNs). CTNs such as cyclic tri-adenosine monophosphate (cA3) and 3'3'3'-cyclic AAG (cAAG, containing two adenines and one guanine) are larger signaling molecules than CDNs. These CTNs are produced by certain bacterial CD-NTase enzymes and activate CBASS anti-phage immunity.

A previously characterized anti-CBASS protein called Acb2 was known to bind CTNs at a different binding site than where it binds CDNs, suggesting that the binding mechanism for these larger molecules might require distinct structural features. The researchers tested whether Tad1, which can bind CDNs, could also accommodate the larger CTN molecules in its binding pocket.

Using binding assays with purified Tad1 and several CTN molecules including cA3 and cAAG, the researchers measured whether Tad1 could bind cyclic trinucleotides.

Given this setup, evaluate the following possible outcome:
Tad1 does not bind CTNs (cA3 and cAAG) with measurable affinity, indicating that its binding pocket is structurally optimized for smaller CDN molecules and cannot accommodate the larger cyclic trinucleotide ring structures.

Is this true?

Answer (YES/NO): NO